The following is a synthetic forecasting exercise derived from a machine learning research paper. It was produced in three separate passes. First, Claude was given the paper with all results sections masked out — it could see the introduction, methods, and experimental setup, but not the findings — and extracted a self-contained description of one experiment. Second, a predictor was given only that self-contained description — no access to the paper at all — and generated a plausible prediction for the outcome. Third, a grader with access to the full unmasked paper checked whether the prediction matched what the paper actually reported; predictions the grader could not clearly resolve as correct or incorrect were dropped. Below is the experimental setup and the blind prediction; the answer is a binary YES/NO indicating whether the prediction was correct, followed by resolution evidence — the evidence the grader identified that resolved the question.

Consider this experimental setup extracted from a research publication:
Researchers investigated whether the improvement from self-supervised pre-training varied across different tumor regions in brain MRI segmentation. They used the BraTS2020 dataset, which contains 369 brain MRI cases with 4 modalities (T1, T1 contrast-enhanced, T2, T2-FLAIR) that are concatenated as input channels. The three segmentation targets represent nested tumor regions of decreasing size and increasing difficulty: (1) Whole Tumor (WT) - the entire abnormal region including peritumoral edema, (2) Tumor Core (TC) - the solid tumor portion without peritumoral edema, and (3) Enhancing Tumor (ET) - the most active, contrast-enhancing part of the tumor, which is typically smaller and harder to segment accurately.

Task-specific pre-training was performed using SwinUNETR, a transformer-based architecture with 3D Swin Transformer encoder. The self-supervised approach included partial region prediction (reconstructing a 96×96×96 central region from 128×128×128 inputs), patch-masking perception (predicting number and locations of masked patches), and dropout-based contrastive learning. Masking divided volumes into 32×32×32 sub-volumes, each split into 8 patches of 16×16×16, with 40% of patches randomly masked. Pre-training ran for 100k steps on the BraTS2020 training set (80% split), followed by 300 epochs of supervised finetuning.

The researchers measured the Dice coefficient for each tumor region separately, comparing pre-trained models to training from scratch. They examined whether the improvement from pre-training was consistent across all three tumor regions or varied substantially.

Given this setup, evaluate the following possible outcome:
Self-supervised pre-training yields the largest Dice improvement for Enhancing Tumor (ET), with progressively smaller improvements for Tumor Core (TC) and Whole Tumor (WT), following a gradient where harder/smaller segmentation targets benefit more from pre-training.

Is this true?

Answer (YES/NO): NO